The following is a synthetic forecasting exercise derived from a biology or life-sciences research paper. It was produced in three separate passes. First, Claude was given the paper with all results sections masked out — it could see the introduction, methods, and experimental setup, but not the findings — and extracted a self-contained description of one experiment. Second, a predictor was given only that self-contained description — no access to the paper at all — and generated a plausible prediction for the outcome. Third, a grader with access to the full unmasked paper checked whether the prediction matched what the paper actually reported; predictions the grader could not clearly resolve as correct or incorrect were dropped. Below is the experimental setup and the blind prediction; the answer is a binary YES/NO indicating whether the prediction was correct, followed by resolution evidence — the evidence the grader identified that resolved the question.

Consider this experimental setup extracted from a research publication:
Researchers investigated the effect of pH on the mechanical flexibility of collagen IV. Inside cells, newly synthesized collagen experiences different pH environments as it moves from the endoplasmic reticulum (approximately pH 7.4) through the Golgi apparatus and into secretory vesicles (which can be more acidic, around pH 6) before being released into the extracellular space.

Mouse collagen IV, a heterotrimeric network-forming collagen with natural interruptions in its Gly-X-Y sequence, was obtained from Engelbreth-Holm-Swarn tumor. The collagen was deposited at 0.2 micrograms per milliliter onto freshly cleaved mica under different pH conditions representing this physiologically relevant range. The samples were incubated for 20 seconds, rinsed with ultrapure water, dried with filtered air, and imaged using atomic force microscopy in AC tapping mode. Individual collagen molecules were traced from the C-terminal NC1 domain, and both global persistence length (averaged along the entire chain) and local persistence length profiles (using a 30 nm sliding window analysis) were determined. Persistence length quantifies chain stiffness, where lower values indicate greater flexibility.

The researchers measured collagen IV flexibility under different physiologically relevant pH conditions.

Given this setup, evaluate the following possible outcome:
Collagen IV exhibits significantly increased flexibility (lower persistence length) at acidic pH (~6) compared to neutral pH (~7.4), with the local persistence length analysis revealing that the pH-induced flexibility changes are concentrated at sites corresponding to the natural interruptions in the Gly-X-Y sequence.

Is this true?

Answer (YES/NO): NO